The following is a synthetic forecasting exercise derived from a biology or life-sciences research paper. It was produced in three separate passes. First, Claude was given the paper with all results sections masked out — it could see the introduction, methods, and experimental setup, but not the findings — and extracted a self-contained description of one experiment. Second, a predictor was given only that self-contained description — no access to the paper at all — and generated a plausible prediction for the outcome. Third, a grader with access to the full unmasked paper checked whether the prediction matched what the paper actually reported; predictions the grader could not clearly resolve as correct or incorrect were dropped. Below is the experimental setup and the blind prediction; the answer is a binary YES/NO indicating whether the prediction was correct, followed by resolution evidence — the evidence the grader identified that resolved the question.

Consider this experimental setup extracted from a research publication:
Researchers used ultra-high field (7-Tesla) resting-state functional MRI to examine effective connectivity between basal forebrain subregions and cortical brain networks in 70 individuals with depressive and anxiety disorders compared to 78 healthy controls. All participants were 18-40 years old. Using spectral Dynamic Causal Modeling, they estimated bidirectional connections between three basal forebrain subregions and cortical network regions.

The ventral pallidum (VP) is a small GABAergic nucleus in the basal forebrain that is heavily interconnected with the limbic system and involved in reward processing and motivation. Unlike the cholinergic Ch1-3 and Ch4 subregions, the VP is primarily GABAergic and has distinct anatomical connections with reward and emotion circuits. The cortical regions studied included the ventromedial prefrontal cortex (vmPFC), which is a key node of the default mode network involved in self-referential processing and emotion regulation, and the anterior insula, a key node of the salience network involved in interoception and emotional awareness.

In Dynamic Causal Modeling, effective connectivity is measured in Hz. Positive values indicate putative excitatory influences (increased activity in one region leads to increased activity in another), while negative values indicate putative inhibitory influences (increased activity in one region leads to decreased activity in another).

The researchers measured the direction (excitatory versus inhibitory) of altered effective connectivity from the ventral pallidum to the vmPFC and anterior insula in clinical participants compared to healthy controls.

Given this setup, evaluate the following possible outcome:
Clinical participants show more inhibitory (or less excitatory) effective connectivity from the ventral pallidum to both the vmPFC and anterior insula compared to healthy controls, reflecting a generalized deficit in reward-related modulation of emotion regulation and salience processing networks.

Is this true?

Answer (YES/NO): NO